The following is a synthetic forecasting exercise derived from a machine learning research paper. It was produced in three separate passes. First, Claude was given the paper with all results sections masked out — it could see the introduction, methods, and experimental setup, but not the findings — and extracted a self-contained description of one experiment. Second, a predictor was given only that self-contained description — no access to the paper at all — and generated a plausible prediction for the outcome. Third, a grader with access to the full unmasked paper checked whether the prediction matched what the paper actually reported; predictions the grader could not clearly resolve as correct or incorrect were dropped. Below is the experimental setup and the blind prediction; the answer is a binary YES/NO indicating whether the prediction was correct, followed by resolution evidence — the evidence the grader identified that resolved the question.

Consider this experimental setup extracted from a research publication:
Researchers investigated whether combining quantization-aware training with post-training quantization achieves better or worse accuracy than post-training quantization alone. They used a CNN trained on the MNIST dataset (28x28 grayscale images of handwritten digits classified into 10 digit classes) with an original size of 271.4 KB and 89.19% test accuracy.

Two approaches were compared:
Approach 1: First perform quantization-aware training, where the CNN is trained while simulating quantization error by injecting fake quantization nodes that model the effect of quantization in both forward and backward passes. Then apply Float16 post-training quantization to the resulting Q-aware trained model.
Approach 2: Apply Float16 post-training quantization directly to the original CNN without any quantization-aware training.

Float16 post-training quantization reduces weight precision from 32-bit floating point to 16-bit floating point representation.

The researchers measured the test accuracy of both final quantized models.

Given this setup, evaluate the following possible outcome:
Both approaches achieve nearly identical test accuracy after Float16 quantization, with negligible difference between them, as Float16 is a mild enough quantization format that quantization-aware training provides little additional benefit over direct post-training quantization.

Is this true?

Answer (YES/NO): NO